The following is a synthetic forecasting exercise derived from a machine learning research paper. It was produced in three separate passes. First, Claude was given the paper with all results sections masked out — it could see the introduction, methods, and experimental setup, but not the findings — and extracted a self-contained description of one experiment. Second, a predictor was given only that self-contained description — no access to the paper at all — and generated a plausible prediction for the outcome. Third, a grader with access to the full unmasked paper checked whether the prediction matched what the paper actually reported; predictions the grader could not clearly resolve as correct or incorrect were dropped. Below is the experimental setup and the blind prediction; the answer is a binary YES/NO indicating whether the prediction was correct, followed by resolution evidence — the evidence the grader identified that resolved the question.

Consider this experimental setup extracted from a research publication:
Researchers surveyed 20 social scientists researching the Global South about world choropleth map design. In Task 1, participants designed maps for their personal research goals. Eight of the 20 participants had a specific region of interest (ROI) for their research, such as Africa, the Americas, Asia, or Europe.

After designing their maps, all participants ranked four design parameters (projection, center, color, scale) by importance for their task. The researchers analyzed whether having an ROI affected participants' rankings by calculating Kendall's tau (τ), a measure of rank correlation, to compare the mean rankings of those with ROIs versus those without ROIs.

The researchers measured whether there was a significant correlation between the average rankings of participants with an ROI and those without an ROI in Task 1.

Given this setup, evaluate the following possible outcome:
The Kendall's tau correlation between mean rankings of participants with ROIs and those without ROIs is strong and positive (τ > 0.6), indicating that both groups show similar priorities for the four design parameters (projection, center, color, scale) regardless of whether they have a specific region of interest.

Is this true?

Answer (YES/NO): NO